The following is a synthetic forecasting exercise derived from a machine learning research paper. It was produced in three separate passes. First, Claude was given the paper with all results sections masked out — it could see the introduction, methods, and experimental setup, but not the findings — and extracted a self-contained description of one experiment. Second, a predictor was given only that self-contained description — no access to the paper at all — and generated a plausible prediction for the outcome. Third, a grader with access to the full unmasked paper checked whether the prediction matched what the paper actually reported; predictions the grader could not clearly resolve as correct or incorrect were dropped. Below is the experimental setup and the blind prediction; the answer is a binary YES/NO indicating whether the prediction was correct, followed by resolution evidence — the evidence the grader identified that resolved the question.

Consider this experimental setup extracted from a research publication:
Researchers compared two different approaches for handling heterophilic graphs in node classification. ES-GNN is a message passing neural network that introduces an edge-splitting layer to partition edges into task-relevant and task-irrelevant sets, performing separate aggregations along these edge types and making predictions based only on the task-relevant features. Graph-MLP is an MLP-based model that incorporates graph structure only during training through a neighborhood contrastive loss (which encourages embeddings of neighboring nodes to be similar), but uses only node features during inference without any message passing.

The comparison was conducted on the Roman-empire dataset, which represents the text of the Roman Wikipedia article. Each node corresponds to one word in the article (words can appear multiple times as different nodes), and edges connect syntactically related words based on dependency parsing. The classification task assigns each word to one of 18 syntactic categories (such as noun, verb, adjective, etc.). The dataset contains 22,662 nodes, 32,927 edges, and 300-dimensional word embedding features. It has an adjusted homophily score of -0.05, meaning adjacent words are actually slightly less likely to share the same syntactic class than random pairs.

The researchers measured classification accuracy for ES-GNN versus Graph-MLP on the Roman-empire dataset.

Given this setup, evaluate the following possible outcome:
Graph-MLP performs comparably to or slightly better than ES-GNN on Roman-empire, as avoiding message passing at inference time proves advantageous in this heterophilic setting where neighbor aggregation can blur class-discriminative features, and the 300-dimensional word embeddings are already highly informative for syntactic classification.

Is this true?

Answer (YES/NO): NO